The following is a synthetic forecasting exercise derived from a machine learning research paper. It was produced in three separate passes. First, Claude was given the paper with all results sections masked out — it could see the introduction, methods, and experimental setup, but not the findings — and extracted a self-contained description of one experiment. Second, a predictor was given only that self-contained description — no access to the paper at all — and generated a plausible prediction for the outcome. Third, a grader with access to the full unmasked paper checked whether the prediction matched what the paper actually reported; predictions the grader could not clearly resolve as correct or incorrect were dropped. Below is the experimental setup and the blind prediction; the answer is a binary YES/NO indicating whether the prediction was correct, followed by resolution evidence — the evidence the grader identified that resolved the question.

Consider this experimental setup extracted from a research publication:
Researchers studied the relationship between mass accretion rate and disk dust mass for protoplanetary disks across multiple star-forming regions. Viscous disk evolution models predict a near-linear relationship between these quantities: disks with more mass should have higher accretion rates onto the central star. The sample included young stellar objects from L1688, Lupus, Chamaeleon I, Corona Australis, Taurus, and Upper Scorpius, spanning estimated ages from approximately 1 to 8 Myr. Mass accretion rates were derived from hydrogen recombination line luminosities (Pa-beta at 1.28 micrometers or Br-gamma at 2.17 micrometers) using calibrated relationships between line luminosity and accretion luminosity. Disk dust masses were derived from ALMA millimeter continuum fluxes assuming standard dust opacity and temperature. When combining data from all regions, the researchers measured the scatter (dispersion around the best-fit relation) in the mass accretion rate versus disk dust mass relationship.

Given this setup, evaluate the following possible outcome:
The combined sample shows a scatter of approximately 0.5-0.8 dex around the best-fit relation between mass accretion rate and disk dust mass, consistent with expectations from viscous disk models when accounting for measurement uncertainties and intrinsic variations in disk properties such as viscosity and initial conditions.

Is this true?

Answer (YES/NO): NO